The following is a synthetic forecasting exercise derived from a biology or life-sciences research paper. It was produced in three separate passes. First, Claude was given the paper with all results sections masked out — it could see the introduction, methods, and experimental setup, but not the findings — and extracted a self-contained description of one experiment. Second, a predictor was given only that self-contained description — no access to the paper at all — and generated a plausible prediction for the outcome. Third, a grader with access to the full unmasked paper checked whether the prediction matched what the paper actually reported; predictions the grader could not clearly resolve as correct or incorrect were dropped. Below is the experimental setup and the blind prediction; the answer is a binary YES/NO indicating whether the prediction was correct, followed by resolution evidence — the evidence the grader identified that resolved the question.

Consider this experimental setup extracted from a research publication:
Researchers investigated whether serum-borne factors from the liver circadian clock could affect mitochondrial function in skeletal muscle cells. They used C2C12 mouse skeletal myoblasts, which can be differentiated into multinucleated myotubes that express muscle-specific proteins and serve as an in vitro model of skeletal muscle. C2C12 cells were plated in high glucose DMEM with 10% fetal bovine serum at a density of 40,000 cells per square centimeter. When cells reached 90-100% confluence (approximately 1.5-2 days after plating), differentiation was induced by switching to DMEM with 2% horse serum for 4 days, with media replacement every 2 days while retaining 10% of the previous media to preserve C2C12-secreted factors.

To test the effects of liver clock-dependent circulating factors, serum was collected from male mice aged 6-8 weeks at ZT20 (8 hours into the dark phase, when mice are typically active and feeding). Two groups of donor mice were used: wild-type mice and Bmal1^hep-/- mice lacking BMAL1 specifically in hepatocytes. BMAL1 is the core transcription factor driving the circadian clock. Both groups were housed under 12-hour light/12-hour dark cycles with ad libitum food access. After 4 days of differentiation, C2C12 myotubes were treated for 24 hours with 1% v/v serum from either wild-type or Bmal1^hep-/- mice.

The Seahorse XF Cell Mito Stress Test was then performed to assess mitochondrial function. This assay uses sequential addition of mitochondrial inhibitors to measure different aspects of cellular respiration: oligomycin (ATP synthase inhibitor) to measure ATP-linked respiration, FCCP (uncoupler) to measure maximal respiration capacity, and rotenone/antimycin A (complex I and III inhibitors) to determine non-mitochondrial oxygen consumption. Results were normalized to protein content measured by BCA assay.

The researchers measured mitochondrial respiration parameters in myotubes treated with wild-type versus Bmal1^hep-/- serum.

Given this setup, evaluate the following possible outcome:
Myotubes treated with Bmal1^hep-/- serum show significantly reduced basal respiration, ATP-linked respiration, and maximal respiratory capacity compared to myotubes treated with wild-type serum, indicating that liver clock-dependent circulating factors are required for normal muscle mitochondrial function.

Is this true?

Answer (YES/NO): NO